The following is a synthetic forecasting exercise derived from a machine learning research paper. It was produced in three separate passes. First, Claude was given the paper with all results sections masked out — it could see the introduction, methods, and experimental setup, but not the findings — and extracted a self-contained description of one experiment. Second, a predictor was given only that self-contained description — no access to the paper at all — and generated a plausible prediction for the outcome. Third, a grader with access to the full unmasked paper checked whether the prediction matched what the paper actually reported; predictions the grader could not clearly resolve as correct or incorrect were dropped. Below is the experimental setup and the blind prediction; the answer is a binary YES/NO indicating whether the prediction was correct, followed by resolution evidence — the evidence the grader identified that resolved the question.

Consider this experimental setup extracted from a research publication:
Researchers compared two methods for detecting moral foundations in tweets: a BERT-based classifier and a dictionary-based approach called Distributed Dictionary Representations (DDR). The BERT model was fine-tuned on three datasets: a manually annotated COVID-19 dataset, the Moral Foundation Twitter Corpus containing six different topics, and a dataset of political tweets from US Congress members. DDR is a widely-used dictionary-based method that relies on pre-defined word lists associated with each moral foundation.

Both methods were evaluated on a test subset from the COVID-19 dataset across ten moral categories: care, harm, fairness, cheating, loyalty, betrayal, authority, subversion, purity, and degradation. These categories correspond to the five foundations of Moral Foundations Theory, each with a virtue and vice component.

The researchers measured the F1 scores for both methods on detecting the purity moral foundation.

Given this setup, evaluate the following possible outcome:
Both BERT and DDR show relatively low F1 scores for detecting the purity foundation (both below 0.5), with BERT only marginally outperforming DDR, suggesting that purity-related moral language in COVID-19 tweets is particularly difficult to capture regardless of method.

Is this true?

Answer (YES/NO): NO